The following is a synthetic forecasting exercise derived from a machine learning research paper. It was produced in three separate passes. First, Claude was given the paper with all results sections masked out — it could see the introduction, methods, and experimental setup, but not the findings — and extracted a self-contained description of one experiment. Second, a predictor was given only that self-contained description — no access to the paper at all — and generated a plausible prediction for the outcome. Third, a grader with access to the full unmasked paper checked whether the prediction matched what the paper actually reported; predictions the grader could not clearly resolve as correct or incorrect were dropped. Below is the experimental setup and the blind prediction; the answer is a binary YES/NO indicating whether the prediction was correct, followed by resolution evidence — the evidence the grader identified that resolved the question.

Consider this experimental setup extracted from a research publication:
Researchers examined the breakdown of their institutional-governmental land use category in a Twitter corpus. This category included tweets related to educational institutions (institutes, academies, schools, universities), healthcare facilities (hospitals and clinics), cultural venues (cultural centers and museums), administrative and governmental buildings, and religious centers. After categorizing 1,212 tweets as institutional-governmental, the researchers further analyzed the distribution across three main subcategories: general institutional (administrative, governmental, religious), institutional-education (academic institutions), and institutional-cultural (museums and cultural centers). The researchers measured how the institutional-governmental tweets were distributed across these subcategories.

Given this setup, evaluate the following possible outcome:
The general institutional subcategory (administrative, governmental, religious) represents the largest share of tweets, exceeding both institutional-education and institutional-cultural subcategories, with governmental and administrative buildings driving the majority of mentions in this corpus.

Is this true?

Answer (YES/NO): NO